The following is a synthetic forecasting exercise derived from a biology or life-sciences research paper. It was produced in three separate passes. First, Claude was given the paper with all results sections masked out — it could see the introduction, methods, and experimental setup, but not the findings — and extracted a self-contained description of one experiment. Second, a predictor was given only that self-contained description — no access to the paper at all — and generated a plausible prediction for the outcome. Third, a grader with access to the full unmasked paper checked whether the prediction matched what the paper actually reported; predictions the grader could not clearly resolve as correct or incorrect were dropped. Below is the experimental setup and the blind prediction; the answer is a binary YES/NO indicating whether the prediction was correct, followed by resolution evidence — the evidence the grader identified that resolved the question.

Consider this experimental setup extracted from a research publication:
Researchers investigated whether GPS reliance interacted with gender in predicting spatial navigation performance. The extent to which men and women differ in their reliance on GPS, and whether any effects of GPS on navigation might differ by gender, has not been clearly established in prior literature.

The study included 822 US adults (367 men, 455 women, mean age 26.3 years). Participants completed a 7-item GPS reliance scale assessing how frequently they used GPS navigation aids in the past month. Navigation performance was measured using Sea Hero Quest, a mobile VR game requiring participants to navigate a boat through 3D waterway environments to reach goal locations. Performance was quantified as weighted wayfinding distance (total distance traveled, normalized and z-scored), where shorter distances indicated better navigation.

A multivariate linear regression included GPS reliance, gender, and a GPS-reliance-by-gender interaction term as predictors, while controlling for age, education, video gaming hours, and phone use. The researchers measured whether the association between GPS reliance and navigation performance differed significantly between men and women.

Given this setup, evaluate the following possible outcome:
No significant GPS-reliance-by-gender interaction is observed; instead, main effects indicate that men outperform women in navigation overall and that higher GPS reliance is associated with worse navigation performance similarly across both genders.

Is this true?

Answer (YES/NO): NO